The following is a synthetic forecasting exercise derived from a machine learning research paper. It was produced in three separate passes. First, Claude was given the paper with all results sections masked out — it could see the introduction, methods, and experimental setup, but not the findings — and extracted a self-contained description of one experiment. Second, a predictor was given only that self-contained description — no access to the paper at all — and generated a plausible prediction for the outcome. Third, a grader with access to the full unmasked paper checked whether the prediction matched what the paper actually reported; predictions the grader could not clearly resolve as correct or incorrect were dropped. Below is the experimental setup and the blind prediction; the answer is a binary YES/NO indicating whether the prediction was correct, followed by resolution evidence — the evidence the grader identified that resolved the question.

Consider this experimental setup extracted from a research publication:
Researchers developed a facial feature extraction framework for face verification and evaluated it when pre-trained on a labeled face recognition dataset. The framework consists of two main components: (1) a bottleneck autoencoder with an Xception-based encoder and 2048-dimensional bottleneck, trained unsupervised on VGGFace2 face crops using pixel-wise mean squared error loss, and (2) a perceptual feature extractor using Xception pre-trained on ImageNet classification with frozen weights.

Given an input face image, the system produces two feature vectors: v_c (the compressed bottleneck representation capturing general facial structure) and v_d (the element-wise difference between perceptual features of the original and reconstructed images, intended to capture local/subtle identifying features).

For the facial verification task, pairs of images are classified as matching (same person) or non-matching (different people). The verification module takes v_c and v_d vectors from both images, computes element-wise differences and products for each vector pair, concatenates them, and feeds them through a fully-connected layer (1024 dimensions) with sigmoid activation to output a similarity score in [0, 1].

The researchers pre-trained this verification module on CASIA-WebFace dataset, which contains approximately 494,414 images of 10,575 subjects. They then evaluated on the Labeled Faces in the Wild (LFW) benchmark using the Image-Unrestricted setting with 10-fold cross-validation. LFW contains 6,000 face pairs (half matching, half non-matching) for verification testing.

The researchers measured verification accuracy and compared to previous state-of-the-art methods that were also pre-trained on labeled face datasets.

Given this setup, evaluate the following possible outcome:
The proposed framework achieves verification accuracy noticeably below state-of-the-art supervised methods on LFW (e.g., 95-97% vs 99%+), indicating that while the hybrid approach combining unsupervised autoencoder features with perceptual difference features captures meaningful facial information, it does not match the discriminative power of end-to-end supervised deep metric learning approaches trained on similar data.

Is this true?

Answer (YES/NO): NO